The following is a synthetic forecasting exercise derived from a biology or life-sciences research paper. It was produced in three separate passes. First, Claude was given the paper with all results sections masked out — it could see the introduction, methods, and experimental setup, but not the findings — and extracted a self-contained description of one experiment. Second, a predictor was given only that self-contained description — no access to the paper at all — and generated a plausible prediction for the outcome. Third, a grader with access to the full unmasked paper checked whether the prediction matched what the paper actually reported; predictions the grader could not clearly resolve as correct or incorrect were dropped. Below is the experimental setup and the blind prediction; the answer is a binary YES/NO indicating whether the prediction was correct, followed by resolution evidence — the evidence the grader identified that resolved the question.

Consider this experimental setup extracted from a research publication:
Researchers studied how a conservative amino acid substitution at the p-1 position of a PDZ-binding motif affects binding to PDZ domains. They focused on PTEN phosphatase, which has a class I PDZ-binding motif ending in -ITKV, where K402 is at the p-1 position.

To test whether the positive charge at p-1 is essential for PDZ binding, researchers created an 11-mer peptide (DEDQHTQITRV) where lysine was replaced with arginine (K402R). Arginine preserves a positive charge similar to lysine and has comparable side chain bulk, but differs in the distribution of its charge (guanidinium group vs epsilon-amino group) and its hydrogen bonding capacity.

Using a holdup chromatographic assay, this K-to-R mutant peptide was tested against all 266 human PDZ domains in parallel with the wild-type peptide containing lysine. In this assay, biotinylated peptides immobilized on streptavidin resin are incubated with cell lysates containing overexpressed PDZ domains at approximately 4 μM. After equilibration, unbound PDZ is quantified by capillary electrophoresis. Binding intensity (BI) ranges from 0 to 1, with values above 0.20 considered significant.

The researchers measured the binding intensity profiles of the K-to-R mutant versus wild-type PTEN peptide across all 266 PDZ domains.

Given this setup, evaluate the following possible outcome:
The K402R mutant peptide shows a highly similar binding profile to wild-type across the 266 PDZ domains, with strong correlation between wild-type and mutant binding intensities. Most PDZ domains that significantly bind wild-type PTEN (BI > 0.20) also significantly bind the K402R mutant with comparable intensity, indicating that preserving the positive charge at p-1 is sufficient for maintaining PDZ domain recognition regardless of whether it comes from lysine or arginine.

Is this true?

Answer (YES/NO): NO